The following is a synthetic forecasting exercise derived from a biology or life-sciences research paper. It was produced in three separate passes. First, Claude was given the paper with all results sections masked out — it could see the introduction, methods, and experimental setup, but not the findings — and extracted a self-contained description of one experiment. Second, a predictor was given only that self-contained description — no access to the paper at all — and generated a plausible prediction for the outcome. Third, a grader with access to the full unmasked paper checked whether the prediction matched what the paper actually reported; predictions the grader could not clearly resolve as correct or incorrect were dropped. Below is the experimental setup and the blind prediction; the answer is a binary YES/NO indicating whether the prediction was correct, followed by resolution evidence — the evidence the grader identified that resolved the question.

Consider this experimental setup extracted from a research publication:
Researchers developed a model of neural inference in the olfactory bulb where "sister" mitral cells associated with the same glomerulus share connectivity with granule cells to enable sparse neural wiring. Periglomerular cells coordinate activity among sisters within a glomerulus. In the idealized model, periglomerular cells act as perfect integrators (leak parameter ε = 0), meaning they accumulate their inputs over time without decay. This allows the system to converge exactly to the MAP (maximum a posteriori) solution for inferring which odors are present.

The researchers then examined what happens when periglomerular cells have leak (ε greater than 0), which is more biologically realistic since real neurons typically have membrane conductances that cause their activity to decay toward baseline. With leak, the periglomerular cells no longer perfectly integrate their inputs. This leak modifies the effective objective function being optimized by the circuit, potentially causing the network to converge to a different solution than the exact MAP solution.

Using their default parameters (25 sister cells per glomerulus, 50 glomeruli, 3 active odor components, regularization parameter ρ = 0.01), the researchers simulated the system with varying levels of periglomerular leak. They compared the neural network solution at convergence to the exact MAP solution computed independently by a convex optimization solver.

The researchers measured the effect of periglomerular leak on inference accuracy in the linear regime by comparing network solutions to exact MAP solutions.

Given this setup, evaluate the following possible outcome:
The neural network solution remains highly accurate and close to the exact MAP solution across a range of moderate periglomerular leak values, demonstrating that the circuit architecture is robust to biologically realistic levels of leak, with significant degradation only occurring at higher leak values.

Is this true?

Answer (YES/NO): NO